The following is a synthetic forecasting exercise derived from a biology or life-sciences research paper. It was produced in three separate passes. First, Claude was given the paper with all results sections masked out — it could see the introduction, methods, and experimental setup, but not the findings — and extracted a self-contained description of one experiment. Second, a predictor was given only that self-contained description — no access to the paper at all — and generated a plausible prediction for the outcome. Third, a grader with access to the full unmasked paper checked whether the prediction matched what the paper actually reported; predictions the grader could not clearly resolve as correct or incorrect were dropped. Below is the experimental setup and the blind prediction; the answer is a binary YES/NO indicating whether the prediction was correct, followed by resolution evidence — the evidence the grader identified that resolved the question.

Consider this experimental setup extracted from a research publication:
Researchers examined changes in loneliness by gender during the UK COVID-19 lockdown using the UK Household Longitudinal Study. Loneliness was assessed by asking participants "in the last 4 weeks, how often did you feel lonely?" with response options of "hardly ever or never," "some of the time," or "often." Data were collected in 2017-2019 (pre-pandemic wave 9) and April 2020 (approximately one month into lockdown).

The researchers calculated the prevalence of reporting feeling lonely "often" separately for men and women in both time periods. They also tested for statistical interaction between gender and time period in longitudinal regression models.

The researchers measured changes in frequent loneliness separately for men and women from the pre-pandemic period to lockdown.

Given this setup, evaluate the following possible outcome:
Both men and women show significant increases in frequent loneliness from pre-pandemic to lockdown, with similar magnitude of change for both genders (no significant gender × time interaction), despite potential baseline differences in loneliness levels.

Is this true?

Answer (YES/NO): NO